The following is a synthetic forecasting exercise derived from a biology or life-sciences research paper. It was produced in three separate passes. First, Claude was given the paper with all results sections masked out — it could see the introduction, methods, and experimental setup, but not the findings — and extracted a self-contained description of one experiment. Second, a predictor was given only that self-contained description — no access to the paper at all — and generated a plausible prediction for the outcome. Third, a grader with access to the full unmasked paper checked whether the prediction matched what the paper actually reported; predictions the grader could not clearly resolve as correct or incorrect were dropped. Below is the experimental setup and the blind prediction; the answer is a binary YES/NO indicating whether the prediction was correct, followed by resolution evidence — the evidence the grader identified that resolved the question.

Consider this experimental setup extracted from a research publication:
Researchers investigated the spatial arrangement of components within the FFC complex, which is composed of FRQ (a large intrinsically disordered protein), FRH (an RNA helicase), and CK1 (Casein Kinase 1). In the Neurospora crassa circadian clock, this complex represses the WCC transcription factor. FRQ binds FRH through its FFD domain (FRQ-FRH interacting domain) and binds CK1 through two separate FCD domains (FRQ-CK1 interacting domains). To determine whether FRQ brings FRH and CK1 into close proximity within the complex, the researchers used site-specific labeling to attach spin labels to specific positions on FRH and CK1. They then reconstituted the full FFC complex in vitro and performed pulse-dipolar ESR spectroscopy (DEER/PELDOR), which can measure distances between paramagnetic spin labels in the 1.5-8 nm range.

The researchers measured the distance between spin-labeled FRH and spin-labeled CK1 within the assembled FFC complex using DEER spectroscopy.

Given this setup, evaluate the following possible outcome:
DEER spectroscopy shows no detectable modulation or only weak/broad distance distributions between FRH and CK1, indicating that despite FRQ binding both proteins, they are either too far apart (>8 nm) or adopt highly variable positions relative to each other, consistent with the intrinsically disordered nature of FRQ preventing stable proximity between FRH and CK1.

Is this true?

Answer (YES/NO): NO